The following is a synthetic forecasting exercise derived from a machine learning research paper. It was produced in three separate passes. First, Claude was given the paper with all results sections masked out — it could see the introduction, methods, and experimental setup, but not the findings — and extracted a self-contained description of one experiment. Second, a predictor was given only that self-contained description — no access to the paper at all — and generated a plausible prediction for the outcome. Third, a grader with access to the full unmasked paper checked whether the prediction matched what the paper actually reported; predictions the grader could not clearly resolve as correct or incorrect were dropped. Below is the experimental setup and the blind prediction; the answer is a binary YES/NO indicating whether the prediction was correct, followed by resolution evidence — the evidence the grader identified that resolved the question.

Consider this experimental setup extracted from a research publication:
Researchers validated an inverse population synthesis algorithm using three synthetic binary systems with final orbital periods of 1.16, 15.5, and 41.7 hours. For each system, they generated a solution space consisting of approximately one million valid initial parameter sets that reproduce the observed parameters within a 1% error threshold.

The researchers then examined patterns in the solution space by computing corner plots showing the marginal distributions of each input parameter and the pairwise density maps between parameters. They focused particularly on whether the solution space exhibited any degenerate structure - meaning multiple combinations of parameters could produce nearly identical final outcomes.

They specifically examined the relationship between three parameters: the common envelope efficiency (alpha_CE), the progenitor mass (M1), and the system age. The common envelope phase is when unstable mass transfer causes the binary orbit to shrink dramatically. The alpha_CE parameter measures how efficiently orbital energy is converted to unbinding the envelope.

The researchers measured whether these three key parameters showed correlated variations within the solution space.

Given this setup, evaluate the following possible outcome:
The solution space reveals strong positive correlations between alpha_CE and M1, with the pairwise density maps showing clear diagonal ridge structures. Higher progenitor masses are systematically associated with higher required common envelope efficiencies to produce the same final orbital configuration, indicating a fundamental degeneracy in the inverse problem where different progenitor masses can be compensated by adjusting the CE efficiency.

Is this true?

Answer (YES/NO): YES